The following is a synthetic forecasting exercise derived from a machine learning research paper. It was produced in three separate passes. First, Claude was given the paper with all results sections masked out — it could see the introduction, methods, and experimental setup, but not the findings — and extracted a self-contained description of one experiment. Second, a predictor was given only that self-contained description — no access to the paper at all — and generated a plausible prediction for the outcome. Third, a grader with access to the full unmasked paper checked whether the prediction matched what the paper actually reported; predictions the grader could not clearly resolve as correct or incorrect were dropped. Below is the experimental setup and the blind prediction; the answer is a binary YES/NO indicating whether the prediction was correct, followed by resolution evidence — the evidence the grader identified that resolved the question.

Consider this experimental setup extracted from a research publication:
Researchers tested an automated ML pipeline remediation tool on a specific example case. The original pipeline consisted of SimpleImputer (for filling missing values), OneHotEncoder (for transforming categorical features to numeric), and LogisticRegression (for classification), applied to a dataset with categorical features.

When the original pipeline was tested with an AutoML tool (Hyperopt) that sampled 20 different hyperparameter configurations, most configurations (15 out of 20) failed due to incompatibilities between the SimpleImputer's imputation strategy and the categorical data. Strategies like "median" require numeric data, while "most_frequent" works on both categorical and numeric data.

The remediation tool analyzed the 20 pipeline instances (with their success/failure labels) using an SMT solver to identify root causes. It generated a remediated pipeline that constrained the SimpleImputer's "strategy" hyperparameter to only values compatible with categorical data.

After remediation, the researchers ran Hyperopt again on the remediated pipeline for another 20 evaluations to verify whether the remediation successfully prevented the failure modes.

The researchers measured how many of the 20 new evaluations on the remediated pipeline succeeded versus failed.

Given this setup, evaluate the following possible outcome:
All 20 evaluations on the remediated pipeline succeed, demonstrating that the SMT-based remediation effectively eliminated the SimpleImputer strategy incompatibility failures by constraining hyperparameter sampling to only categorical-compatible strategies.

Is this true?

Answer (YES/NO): YES